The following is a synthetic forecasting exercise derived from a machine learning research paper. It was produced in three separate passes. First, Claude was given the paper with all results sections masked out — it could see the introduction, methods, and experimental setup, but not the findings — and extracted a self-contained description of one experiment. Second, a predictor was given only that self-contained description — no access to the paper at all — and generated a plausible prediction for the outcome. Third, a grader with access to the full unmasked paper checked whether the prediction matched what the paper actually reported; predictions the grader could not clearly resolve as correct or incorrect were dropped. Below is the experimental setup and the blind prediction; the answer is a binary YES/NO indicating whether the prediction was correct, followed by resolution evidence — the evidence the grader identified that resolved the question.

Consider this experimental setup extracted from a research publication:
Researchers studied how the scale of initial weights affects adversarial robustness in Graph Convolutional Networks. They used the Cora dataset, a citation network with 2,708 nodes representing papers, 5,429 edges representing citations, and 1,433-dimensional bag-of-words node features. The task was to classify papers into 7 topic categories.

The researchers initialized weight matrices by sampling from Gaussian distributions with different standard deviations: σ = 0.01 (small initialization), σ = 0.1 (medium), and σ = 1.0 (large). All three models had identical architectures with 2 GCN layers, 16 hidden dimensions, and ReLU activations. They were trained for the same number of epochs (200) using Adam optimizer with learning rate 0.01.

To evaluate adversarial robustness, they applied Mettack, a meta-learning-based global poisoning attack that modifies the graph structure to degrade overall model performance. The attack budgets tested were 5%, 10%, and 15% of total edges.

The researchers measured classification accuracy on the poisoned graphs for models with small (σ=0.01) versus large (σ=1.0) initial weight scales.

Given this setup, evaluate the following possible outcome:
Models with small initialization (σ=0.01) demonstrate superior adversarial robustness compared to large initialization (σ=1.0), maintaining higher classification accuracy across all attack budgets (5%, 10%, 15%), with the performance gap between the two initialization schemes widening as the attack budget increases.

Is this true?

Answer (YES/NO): YES